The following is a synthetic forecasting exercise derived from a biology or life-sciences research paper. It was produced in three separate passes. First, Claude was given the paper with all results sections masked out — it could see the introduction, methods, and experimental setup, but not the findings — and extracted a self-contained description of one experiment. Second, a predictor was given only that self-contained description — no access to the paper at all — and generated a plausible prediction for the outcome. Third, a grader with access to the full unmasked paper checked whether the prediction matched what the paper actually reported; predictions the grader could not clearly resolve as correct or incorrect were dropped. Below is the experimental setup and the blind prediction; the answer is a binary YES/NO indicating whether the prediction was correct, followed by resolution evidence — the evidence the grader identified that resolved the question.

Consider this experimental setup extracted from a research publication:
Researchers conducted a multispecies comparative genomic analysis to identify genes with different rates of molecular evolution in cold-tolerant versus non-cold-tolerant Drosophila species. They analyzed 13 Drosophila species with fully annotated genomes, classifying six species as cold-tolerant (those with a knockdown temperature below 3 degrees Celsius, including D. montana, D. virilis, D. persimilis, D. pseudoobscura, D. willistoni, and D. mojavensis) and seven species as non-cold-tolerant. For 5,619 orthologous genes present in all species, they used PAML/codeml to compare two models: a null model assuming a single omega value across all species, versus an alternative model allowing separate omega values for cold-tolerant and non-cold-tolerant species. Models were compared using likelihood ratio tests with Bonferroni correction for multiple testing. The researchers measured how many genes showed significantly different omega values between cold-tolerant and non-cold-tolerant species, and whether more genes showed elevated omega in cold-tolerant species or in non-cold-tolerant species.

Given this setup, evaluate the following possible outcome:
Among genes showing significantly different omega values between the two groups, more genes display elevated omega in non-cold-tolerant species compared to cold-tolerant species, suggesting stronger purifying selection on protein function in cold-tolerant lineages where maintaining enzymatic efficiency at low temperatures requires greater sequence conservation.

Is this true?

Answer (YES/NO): NO